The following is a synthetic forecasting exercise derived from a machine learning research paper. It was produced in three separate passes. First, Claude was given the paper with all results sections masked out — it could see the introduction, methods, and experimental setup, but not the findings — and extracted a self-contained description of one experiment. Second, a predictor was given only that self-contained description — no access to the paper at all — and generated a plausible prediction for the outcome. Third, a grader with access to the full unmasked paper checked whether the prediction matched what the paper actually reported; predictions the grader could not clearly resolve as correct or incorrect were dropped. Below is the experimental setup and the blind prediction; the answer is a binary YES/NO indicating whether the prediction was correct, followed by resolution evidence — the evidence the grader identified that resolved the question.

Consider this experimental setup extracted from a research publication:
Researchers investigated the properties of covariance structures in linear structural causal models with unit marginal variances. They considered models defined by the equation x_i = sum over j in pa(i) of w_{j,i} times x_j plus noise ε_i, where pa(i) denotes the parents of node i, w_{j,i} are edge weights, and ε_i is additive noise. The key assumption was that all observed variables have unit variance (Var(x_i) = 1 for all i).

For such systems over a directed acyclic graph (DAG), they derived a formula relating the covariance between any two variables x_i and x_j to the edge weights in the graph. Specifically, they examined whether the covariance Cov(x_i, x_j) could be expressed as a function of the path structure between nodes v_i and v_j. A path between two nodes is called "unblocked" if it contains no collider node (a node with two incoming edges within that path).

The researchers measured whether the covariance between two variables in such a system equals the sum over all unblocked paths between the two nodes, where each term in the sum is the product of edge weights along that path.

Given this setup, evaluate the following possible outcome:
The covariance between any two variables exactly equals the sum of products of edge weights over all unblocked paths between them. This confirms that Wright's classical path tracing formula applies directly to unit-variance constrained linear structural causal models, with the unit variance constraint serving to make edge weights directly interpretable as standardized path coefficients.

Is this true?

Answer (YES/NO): YES